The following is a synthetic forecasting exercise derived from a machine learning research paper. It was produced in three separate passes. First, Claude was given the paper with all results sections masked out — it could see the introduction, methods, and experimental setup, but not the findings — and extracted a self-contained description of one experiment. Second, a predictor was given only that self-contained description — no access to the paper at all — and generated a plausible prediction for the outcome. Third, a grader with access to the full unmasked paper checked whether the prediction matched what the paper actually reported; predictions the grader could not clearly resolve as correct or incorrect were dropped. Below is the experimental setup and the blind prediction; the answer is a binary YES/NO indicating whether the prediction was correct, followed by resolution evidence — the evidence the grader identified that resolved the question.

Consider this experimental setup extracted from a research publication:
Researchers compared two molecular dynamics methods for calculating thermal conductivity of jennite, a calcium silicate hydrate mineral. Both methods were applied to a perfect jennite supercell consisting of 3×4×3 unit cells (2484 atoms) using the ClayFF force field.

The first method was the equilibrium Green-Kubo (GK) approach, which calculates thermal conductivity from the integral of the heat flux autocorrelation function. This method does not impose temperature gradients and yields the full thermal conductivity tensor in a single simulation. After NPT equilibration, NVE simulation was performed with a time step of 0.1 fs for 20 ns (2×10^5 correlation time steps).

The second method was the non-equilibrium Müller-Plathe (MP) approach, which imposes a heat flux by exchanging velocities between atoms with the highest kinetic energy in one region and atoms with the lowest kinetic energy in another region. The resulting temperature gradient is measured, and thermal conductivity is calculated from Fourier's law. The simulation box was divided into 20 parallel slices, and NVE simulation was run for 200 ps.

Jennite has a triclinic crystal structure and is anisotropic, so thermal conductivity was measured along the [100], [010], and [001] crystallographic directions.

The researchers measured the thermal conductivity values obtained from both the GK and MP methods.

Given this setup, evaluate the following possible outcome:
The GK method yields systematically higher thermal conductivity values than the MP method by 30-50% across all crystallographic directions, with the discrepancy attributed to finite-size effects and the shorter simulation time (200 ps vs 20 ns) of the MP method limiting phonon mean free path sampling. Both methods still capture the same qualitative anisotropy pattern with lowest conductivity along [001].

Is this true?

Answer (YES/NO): NO